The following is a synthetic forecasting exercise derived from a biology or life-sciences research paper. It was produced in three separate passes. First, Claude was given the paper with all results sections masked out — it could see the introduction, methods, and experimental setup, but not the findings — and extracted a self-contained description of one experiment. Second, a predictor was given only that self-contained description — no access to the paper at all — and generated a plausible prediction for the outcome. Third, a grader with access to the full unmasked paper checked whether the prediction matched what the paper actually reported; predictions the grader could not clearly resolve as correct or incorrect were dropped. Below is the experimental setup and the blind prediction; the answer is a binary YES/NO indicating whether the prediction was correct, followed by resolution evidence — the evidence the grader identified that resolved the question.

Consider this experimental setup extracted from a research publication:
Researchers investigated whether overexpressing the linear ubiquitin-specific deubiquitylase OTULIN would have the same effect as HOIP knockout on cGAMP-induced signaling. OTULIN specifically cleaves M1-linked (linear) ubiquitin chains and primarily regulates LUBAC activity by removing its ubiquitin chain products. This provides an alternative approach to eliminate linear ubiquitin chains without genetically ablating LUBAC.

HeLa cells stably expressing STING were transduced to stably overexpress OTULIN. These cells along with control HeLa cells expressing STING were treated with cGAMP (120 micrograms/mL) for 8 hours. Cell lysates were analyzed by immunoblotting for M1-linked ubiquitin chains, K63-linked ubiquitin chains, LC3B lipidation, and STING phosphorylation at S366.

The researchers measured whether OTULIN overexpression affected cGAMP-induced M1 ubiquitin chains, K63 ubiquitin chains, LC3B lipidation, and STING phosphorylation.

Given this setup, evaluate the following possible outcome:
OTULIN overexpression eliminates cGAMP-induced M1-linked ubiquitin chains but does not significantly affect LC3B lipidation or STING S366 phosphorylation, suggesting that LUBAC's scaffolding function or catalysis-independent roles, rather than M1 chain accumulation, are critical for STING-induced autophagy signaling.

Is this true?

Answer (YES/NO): NO